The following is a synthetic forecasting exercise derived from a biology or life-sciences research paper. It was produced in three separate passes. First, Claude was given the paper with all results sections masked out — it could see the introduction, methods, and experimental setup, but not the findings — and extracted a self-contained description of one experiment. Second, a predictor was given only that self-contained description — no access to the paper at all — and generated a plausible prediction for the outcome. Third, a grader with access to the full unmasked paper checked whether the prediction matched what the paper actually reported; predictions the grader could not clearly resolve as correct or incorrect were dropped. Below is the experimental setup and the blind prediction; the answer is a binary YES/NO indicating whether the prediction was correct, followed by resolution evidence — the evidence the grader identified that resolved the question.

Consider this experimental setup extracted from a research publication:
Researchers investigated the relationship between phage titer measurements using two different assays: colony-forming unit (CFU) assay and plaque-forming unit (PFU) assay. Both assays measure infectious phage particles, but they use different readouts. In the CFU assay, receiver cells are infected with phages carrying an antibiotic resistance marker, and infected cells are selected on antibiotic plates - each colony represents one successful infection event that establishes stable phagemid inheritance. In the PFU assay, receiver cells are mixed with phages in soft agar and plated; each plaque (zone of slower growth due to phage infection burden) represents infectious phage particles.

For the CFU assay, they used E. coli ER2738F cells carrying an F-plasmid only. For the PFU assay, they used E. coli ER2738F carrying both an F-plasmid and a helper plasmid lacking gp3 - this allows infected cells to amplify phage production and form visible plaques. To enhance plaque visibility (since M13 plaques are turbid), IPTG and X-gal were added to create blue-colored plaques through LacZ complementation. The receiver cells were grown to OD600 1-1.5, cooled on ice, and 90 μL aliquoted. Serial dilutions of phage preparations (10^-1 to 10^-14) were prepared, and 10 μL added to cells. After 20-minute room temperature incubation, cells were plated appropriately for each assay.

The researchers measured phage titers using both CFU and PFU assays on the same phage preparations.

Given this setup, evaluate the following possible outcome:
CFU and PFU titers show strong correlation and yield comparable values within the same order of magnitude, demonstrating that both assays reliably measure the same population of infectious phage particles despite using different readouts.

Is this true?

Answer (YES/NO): NO